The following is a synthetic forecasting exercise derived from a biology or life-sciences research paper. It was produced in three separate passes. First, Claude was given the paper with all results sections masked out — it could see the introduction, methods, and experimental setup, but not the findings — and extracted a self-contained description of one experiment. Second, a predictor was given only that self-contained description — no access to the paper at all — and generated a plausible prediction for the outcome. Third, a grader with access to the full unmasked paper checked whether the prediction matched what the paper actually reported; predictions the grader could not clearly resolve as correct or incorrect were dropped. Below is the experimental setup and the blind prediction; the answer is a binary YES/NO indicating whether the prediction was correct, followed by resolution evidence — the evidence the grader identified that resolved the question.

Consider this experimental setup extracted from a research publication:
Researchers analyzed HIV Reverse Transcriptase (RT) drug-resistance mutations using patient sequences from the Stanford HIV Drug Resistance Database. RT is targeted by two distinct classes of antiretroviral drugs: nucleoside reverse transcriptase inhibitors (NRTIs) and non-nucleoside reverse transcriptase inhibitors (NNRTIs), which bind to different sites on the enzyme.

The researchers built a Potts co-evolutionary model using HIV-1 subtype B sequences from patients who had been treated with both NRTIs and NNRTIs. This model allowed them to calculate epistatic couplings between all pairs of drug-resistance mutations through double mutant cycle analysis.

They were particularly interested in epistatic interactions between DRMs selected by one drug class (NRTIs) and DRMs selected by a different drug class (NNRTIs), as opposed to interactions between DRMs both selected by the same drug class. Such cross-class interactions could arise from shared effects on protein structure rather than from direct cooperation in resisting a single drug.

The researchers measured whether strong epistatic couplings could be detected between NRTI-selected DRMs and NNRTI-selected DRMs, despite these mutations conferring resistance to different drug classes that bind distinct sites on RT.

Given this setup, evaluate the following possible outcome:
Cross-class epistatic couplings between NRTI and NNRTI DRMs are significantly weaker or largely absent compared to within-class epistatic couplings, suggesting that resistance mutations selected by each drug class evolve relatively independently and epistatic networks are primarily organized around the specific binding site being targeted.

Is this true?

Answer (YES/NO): NO